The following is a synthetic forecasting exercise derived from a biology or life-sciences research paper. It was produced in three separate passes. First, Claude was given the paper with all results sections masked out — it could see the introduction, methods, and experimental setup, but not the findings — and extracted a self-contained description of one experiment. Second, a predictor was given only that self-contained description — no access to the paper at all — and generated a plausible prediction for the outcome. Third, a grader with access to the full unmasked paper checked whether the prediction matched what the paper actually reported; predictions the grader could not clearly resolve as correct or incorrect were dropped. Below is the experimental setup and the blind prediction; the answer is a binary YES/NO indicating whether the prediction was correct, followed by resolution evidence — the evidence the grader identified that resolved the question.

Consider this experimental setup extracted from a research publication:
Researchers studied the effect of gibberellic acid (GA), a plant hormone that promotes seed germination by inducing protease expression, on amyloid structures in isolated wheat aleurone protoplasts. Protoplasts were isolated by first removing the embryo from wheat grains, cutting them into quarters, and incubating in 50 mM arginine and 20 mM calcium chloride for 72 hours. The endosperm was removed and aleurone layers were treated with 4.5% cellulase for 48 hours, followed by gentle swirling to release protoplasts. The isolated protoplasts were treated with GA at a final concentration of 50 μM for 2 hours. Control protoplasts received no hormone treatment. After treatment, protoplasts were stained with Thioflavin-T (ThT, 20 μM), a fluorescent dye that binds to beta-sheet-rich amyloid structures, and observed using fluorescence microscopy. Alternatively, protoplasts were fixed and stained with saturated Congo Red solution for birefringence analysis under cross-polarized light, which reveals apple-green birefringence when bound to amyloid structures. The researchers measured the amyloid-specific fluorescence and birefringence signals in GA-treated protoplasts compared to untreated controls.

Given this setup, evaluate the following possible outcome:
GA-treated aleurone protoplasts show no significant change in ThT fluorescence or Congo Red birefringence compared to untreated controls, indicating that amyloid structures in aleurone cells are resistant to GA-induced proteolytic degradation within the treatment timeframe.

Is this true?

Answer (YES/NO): NO